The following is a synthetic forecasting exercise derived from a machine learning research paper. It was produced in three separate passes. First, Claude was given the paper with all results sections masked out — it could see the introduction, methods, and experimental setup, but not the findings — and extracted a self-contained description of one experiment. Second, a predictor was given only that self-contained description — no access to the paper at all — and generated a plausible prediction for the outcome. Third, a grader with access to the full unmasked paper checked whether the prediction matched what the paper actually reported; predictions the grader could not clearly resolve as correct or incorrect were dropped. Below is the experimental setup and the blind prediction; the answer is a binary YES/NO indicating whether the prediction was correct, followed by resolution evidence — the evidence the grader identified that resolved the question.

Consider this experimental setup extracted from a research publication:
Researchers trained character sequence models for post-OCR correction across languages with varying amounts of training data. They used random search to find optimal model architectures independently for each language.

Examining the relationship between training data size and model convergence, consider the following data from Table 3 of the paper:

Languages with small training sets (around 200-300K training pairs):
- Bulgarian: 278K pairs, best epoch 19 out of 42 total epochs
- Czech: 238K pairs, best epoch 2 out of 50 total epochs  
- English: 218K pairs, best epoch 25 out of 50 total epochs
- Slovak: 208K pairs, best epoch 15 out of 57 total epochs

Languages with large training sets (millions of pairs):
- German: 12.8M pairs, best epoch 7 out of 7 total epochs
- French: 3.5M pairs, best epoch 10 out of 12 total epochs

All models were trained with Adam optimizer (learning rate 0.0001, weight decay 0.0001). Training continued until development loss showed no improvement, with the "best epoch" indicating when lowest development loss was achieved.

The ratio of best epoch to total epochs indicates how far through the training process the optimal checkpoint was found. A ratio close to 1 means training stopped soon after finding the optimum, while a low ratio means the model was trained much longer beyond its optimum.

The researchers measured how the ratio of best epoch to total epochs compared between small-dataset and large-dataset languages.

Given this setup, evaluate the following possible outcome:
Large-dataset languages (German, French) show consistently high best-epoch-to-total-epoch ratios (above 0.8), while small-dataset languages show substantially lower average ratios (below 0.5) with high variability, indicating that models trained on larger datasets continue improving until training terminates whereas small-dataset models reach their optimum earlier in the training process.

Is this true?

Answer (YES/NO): YES